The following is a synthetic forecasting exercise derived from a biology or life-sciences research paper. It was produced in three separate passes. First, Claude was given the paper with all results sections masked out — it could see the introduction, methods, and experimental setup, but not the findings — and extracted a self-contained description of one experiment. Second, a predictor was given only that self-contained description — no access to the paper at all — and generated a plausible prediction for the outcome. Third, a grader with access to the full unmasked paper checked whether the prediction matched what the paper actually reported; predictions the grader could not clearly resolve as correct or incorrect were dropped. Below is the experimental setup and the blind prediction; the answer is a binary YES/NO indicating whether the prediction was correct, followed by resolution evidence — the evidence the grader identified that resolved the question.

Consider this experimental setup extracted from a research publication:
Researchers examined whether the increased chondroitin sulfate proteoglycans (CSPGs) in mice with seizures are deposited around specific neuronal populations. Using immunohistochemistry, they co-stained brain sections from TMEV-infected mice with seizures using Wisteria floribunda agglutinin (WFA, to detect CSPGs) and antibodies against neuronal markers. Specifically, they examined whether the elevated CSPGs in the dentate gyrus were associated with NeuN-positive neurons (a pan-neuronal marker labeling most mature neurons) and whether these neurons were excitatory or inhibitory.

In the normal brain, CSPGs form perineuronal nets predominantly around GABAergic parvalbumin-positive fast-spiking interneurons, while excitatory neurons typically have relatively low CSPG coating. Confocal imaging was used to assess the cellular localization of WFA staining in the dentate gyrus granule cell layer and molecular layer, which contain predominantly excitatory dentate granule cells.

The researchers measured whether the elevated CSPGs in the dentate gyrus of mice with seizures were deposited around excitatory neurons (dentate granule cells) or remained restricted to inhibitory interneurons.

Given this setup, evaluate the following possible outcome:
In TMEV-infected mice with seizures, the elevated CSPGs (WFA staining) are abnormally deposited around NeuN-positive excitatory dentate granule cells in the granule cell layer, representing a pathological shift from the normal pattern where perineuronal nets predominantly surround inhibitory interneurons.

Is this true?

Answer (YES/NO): YES